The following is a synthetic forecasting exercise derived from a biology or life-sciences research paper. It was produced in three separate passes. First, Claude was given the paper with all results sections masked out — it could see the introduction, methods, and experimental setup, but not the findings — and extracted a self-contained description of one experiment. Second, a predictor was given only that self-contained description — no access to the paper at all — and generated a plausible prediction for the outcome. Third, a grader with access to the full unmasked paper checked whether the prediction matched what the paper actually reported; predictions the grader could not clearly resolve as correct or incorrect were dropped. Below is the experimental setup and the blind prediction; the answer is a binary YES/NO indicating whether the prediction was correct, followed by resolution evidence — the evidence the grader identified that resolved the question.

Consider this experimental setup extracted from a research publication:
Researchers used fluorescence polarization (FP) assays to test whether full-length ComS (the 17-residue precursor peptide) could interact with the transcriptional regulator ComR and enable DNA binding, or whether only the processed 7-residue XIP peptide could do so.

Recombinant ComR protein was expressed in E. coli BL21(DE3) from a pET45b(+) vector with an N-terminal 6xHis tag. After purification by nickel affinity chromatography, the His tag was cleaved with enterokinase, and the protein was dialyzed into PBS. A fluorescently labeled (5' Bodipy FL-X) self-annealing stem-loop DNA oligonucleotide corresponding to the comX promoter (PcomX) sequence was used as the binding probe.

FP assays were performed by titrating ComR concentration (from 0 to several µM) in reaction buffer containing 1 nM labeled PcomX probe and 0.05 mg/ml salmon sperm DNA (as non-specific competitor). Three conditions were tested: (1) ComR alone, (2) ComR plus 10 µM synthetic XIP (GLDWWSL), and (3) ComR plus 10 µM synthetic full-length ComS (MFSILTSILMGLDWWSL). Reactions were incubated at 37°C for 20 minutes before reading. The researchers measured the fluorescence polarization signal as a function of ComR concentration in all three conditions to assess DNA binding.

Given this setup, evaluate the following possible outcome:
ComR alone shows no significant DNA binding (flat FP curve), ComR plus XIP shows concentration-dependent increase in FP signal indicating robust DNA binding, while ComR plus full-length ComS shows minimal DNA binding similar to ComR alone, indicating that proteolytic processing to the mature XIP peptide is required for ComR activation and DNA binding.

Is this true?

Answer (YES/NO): NO